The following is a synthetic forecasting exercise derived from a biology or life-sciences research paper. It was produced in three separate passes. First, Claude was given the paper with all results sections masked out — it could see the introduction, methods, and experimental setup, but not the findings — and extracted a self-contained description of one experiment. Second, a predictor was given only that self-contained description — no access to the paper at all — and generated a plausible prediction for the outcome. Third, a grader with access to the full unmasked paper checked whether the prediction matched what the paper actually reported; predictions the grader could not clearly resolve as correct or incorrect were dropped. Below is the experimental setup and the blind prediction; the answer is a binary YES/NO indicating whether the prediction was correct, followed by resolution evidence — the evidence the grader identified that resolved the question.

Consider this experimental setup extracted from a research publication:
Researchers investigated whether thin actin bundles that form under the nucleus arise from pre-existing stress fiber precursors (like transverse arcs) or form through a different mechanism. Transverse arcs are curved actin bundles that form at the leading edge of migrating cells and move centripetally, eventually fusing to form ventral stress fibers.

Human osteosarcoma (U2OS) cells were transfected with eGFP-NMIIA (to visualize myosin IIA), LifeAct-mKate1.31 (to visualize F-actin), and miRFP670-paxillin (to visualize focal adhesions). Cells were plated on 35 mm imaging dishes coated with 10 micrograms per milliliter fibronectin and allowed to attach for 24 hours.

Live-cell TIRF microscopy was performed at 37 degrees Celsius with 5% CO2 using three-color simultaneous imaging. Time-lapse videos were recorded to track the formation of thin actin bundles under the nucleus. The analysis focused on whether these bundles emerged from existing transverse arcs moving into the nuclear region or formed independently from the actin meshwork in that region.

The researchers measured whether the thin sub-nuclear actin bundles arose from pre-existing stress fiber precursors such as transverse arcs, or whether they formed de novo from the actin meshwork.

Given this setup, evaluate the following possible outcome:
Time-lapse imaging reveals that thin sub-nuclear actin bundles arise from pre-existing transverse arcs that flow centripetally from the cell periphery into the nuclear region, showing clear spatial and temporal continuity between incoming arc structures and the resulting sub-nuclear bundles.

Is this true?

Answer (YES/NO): NO